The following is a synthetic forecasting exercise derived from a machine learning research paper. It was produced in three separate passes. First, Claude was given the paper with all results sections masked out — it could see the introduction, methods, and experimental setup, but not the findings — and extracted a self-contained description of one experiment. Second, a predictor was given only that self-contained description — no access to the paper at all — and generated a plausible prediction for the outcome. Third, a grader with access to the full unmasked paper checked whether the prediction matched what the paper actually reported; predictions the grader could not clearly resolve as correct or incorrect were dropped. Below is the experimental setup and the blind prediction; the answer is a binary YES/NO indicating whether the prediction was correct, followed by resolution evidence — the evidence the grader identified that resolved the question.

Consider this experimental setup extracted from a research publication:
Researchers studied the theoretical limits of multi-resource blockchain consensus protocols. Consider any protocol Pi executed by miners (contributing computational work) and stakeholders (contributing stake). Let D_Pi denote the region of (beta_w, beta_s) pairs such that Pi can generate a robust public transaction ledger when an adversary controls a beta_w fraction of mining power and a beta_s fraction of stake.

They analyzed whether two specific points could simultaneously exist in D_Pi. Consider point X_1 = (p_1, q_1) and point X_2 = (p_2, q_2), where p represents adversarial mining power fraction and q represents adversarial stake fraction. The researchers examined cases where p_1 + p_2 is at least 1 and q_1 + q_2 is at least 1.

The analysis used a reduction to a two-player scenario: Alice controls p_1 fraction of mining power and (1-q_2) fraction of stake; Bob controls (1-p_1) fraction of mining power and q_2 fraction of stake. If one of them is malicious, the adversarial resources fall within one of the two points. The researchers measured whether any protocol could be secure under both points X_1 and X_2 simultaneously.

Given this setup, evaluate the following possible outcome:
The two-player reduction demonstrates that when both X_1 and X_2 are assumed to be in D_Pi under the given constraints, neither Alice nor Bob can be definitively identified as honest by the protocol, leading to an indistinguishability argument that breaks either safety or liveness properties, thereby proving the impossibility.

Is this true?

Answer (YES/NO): NO